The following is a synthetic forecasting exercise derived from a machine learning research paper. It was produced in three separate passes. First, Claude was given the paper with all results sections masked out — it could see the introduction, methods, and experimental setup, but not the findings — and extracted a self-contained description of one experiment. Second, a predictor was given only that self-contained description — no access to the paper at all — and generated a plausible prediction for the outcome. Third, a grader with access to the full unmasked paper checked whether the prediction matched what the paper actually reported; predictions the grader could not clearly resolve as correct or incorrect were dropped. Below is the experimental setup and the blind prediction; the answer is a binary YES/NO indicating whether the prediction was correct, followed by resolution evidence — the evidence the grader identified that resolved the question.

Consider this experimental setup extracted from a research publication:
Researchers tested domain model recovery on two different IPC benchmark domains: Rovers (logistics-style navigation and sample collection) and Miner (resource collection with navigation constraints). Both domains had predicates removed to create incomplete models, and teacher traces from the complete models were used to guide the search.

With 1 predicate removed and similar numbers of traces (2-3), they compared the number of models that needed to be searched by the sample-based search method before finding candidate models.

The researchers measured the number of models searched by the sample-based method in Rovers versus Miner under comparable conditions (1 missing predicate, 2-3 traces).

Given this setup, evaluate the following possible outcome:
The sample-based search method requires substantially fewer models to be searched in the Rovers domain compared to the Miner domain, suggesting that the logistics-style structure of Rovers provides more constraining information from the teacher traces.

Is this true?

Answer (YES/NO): NO